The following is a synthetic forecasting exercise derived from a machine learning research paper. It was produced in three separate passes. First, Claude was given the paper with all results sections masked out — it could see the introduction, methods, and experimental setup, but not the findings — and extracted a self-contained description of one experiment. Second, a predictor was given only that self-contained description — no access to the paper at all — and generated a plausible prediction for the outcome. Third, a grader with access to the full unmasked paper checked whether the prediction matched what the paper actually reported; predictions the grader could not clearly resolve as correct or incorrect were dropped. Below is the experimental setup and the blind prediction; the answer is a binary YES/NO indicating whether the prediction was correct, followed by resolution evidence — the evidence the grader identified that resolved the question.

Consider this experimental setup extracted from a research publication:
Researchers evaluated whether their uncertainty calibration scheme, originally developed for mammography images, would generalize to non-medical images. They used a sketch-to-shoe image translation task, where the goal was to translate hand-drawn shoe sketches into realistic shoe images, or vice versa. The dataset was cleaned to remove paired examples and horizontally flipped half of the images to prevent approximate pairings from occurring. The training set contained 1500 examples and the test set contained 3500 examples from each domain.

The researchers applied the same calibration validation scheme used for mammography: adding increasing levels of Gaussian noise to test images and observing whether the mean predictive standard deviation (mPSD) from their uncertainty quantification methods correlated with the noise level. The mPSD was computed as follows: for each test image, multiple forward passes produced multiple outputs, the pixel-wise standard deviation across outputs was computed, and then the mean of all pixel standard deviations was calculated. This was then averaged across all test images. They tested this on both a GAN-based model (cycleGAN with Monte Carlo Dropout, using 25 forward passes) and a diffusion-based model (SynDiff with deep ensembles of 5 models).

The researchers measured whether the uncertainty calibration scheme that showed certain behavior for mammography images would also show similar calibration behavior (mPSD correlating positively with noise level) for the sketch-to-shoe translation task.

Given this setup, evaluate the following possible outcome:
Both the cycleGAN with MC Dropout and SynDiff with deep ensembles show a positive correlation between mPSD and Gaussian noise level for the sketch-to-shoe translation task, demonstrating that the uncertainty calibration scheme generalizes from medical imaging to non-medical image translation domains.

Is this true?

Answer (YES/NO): NO